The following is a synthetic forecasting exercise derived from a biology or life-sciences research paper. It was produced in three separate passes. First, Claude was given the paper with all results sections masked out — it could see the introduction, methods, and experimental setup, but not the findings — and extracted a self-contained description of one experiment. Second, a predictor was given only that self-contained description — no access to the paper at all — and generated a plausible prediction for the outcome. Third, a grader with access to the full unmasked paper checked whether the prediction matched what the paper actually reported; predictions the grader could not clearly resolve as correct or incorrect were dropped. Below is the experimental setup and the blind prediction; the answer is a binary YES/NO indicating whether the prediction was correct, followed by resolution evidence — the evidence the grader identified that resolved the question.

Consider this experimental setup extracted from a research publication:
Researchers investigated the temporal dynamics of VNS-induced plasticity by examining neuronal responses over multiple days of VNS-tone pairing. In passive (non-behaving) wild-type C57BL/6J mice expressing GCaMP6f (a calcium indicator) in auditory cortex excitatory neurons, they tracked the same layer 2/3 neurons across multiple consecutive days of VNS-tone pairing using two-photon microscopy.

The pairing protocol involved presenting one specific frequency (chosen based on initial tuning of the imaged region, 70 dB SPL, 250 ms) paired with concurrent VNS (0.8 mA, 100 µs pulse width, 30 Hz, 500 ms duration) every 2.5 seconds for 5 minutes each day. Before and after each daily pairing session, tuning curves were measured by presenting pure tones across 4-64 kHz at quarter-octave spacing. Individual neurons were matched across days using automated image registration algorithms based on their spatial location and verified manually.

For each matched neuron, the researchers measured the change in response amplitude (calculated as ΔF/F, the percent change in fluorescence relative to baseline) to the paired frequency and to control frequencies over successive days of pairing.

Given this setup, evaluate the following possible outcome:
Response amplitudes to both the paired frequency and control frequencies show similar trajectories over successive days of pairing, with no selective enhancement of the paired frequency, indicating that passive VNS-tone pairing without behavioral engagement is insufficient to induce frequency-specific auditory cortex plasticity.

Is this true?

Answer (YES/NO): NO